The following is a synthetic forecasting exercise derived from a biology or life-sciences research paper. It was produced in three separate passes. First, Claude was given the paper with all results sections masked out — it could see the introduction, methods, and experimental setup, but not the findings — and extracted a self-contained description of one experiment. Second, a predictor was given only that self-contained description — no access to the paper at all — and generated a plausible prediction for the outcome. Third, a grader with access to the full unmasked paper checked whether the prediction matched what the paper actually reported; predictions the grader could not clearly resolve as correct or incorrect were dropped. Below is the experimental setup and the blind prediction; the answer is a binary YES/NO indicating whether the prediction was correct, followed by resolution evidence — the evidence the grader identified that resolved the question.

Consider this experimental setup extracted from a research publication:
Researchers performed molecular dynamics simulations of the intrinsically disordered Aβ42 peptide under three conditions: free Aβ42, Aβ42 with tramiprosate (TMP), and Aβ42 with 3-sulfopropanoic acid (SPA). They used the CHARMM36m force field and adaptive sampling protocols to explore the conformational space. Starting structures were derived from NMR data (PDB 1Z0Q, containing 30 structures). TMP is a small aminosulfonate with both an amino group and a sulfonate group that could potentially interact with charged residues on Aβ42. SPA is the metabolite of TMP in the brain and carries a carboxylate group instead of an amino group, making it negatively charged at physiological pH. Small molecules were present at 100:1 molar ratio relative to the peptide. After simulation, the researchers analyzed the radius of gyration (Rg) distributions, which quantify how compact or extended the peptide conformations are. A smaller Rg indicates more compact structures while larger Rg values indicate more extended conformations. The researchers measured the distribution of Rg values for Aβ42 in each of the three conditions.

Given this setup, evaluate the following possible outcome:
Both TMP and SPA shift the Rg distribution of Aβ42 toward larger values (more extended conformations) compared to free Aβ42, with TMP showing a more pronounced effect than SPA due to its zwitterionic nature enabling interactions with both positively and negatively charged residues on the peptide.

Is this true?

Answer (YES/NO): NO